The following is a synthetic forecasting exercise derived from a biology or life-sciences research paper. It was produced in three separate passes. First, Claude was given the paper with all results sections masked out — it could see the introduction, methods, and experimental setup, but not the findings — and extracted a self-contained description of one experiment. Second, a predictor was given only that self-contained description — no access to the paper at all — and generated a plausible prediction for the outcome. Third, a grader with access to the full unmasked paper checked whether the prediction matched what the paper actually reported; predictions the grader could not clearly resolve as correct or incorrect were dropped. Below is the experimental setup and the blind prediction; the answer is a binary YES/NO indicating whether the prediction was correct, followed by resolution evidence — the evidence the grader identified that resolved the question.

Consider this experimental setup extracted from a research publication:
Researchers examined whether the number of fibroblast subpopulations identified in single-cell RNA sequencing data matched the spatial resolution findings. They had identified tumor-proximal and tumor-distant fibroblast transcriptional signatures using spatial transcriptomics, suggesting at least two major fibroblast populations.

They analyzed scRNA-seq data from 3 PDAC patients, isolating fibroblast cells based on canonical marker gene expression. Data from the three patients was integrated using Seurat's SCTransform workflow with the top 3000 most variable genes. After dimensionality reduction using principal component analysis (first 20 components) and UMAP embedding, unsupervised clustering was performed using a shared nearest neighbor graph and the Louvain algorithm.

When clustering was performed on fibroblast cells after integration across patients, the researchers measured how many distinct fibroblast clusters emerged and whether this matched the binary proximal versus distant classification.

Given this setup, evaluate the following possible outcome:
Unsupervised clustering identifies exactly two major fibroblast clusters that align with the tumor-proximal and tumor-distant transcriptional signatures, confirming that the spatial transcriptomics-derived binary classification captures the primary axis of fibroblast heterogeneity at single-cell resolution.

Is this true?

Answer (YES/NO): YES